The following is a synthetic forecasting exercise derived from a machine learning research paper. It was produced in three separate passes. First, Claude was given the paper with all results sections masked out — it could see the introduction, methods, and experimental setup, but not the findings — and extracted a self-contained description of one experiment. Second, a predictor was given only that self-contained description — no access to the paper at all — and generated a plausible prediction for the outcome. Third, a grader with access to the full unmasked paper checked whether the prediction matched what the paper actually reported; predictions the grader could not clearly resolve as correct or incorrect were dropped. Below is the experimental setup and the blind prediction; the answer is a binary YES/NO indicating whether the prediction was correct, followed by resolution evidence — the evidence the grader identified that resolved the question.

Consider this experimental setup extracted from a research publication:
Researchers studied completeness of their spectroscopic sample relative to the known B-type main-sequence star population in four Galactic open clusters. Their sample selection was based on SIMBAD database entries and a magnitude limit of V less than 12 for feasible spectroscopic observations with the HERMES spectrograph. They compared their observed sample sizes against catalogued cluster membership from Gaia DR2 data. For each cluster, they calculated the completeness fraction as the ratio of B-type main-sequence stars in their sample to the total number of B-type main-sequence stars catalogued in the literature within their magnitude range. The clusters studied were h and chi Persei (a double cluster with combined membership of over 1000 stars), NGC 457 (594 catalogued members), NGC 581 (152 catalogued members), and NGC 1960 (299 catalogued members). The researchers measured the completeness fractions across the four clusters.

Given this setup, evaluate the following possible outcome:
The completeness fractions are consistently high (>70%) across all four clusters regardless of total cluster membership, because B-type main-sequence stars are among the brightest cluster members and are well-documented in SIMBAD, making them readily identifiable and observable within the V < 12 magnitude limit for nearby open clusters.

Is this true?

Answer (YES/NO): NO